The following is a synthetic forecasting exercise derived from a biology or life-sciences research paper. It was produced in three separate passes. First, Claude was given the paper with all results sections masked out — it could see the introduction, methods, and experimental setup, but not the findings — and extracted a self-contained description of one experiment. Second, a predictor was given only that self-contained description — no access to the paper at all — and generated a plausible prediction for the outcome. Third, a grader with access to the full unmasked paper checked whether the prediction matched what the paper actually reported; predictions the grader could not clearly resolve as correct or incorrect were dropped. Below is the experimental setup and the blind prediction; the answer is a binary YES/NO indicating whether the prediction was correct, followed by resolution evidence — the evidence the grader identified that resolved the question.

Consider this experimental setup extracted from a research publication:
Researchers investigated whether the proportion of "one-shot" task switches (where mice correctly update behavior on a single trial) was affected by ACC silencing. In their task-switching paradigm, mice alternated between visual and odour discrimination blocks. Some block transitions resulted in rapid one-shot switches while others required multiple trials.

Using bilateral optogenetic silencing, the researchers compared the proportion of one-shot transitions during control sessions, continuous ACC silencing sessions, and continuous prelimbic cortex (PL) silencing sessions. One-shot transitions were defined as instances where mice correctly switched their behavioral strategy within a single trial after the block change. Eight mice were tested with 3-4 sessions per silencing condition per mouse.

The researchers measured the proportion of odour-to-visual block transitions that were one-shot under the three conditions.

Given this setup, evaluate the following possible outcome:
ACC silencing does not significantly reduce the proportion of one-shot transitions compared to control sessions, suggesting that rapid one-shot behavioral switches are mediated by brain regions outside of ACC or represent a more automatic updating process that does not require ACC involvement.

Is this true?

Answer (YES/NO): NO